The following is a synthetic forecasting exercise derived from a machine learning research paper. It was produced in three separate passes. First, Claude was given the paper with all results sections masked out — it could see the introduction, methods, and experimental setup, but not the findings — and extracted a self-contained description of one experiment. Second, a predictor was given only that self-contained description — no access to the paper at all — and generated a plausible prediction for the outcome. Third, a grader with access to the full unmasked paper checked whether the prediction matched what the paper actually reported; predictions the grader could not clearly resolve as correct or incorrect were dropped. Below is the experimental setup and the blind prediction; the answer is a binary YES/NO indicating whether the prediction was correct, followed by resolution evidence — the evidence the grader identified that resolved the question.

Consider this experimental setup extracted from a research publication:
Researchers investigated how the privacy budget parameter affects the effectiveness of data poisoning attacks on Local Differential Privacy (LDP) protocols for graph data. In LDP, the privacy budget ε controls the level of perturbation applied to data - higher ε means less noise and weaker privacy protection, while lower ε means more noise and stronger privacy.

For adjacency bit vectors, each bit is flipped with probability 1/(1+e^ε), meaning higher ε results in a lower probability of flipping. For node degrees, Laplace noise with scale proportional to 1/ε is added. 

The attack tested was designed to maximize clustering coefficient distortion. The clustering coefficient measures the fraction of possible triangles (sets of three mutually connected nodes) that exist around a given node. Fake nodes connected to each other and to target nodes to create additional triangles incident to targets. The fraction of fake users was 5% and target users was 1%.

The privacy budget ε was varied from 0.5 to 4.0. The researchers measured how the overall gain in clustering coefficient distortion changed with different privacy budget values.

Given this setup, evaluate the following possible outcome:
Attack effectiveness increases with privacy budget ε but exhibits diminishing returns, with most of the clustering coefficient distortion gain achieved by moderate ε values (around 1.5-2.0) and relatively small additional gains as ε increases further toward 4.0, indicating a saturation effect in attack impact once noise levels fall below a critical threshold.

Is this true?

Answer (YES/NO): NO